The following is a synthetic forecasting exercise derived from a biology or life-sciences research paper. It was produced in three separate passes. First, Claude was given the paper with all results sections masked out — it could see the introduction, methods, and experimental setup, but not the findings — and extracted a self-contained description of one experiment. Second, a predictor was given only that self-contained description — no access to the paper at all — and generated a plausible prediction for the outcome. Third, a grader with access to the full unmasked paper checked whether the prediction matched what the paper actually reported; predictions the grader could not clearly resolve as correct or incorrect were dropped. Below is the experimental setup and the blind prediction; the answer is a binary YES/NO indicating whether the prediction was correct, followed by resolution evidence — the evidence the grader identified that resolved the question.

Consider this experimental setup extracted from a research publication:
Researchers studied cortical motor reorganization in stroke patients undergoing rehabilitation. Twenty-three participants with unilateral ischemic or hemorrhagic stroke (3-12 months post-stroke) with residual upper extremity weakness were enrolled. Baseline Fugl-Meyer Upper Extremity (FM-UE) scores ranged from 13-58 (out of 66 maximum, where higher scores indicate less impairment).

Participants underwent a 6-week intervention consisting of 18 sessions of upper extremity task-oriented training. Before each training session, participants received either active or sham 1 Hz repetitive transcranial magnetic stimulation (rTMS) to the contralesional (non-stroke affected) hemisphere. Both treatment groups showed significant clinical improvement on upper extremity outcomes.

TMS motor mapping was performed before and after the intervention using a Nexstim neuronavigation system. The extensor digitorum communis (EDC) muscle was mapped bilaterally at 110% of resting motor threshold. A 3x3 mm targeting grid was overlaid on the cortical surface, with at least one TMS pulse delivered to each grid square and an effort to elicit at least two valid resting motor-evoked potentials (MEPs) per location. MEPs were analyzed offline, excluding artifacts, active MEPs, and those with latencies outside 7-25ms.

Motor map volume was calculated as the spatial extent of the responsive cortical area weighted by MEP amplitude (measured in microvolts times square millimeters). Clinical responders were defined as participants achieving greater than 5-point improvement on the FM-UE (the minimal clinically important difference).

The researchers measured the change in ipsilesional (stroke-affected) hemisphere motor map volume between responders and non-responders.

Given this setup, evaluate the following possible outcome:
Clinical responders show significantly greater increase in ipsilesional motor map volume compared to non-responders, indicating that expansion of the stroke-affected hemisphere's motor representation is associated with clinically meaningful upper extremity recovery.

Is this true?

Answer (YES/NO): NO